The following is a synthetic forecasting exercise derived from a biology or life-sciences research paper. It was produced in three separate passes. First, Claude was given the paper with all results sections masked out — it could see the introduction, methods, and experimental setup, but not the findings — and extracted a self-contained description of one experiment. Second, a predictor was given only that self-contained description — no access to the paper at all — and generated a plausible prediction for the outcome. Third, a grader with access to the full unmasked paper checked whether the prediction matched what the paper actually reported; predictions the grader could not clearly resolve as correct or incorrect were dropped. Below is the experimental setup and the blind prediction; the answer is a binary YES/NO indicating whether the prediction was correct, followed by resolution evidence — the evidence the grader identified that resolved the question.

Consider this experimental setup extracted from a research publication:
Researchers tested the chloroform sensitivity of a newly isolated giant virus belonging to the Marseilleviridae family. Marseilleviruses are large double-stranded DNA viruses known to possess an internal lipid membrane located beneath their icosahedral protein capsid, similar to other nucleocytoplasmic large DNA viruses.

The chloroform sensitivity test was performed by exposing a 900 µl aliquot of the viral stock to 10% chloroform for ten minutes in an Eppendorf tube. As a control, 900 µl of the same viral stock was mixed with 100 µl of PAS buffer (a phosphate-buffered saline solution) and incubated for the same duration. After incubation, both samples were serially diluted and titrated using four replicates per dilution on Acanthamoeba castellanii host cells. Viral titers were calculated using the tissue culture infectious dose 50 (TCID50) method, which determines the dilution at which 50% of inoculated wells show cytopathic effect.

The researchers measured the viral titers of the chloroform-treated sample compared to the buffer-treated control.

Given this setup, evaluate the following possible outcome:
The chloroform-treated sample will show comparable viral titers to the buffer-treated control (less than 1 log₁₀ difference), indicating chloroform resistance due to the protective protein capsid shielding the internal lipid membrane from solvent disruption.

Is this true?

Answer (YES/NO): NO